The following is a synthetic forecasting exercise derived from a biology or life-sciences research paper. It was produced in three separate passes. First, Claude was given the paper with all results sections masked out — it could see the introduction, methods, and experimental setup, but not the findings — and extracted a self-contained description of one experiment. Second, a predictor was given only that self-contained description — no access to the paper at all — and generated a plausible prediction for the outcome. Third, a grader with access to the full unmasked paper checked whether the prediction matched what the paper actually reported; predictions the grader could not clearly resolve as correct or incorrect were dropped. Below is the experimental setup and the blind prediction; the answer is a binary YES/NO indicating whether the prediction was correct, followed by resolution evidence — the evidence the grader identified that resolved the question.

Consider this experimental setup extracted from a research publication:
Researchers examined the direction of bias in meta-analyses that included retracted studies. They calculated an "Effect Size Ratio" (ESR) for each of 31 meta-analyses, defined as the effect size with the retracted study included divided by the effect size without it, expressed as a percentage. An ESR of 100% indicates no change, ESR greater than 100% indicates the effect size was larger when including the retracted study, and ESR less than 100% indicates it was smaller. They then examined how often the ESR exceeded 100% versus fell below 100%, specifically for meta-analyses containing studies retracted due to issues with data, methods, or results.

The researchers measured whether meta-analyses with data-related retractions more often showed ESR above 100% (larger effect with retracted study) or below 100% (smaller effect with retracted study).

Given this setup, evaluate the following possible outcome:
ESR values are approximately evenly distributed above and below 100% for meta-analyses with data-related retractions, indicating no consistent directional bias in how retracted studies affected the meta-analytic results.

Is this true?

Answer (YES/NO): NO